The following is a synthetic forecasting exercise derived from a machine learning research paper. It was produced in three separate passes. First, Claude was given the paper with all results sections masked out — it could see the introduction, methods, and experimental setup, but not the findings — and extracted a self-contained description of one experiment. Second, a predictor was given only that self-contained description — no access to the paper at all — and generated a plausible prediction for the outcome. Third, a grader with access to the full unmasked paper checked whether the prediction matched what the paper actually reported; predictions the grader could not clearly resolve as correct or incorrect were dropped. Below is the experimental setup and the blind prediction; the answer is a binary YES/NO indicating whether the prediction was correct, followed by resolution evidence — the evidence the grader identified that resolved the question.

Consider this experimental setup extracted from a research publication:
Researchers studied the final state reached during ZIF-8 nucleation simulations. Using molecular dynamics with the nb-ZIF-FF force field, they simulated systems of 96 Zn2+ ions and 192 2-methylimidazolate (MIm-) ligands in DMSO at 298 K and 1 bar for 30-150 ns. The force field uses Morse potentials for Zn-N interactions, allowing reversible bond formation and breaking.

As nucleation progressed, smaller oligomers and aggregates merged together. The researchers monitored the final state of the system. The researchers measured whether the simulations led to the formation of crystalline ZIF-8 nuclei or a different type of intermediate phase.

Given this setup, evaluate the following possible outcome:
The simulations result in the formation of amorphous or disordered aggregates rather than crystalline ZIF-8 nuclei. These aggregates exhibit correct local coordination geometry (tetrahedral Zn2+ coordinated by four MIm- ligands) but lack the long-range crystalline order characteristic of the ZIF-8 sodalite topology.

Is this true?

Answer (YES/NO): YES